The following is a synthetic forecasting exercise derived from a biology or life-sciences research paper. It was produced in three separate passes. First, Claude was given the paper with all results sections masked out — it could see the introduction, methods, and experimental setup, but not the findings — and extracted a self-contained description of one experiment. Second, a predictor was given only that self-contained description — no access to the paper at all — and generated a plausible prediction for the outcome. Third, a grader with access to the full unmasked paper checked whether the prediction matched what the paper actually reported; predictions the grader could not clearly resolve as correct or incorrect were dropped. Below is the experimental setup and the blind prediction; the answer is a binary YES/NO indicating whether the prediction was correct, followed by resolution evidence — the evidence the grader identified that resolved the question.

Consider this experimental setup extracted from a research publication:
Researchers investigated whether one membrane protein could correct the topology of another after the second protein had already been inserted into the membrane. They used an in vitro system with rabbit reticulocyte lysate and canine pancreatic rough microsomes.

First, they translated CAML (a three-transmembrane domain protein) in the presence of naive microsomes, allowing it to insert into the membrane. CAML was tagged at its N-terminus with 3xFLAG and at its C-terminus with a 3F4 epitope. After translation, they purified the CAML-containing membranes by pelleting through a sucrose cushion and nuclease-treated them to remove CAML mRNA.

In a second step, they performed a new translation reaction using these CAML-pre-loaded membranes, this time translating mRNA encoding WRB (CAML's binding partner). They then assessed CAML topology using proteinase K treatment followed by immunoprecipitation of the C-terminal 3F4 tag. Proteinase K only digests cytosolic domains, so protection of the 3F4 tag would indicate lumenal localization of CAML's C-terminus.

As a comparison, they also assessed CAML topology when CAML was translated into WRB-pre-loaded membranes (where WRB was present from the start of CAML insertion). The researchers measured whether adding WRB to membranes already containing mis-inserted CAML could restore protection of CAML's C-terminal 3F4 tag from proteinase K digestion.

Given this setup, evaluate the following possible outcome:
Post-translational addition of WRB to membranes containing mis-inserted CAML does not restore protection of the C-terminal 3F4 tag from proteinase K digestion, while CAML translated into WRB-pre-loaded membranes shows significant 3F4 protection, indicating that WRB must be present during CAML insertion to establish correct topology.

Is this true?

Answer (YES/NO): NO